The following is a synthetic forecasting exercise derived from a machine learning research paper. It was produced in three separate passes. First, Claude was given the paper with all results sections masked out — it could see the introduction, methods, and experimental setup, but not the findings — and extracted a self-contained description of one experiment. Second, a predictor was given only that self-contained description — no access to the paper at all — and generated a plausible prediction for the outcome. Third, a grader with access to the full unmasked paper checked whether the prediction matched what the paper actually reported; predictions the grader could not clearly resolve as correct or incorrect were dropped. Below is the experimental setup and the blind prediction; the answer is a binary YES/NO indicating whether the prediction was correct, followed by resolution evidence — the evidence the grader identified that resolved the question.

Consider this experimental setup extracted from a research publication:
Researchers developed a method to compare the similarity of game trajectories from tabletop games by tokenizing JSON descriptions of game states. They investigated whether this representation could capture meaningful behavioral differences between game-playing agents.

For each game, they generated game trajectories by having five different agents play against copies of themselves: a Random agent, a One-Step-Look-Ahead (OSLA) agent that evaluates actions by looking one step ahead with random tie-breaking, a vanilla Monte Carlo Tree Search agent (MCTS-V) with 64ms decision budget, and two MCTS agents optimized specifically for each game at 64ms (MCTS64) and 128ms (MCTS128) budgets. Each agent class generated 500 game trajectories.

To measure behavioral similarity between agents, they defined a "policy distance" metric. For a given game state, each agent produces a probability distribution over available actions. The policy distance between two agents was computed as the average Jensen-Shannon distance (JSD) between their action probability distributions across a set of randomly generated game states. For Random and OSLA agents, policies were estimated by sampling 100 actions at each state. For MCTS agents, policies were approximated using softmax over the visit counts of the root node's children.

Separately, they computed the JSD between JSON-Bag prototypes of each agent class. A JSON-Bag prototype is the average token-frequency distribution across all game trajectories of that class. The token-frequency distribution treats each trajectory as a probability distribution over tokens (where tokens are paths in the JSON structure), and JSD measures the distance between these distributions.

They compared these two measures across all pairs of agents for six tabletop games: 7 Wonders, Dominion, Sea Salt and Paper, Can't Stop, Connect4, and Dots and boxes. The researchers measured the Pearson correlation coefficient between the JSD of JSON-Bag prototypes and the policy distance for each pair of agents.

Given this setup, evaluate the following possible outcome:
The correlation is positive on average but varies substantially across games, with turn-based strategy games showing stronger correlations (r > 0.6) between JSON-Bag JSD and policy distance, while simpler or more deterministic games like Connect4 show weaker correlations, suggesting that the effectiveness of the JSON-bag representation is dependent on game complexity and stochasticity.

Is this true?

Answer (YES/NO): NO